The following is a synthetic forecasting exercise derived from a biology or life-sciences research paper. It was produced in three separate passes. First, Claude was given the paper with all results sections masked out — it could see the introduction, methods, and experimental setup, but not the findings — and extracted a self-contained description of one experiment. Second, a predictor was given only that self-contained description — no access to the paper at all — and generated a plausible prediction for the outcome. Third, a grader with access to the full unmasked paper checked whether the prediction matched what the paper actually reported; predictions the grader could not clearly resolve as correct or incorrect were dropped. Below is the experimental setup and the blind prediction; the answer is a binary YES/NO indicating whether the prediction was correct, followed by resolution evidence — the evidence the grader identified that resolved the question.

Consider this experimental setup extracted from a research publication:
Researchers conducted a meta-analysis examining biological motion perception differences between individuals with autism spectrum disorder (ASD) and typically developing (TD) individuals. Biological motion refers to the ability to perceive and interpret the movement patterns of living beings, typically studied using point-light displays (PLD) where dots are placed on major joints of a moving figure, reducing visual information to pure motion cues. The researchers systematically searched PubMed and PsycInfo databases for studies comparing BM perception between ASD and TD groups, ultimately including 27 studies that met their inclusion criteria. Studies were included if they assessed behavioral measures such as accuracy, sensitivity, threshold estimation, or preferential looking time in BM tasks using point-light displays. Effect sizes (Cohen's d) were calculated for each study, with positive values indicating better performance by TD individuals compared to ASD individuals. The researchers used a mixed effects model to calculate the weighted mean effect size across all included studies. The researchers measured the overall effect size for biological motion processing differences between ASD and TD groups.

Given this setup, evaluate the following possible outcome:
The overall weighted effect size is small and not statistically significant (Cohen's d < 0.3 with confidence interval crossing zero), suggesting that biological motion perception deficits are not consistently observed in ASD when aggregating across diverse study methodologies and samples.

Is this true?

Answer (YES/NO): NO